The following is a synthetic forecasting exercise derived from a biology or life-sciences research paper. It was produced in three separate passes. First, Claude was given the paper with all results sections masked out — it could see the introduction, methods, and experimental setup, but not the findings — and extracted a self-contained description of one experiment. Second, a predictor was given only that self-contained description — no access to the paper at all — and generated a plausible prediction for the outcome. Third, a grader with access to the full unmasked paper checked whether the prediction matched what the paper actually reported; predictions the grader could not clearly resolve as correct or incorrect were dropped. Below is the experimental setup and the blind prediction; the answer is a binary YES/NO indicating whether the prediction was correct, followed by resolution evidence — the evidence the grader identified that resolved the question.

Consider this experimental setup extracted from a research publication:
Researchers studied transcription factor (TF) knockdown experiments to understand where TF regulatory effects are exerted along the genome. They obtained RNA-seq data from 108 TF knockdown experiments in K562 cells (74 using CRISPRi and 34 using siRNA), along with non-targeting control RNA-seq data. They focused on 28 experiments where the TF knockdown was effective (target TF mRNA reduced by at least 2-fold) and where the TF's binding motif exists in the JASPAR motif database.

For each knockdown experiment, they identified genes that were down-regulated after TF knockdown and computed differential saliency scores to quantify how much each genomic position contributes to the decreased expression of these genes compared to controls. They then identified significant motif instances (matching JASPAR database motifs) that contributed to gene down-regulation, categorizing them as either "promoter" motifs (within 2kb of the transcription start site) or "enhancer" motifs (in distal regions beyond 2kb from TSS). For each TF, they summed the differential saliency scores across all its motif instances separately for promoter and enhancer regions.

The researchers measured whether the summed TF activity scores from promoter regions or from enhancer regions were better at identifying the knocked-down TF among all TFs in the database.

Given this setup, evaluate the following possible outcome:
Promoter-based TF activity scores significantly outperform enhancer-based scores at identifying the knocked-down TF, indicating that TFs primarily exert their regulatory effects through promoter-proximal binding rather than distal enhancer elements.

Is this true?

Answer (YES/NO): NO